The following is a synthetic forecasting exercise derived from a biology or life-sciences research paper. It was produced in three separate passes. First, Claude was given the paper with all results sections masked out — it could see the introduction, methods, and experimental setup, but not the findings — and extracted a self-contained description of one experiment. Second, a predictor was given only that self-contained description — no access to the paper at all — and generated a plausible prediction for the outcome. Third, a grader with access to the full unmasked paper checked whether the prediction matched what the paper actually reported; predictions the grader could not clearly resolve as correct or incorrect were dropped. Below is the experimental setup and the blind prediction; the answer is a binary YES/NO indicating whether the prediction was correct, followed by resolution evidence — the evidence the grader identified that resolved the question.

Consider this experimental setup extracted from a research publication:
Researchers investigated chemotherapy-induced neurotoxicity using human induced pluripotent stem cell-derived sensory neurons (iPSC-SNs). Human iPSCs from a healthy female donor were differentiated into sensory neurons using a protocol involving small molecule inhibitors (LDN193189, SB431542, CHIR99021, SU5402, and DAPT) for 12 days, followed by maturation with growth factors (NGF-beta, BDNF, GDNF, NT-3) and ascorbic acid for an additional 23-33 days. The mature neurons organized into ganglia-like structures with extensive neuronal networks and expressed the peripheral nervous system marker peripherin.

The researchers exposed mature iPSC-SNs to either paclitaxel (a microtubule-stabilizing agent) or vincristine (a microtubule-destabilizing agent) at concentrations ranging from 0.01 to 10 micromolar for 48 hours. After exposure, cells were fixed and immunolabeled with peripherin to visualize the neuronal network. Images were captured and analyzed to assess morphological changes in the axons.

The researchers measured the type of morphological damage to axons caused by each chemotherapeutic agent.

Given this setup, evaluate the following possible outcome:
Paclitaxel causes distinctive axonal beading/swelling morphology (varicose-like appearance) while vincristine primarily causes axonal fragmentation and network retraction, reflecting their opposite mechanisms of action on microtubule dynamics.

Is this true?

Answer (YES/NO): NO